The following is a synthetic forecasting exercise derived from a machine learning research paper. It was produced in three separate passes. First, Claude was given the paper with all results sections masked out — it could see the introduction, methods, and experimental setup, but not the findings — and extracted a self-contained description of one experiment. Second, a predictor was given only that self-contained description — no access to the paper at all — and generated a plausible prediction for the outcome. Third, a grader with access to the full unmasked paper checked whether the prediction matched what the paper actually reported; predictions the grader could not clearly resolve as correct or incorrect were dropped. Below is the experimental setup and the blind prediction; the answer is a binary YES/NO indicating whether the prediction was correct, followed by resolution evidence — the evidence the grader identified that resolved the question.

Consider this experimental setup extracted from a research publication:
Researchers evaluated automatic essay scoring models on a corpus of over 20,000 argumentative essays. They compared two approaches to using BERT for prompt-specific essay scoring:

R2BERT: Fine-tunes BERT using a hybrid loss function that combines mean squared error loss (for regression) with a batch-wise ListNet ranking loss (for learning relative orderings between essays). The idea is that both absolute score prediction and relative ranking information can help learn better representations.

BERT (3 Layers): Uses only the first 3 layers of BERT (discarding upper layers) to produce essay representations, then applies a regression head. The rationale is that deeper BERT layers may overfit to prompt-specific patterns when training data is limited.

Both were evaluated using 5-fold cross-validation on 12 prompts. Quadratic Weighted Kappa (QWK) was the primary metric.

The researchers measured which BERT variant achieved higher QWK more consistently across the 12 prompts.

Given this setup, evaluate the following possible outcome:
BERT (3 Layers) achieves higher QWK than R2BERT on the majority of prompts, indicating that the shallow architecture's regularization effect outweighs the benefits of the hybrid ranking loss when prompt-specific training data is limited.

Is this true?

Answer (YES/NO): YES